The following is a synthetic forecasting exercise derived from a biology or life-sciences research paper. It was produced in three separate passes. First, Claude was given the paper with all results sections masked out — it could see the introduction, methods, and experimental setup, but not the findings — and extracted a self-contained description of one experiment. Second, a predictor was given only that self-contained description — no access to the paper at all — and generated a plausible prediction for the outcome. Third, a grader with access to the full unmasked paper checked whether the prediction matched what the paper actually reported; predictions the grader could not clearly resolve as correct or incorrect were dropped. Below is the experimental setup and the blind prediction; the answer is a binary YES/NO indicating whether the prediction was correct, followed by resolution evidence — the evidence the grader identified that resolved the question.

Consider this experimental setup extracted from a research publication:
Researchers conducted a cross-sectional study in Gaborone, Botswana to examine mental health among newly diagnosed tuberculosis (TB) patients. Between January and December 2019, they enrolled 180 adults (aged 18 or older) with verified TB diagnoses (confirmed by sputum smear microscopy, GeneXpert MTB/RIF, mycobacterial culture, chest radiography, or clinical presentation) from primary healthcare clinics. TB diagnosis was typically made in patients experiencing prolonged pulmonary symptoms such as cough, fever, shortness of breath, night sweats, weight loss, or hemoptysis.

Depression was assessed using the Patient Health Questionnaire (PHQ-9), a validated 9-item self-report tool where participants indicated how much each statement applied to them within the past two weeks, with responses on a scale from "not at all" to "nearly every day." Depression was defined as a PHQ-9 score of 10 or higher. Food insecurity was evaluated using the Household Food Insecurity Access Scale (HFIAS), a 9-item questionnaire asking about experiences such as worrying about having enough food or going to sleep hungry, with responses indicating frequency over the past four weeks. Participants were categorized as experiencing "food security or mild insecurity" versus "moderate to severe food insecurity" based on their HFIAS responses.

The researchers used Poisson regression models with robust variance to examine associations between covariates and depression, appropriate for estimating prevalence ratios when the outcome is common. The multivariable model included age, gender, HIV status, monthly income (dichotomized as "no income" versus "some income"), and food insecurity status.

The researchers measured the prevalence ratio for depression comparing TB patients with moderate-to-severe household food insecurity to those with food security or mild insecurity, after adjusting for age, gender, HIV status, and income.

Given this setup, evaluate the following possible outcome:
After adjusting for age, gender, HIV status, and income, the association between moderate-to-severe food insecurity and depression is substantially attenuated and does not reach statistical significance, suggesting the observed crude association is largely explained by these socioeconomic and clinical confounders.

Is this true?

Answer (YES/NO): NO